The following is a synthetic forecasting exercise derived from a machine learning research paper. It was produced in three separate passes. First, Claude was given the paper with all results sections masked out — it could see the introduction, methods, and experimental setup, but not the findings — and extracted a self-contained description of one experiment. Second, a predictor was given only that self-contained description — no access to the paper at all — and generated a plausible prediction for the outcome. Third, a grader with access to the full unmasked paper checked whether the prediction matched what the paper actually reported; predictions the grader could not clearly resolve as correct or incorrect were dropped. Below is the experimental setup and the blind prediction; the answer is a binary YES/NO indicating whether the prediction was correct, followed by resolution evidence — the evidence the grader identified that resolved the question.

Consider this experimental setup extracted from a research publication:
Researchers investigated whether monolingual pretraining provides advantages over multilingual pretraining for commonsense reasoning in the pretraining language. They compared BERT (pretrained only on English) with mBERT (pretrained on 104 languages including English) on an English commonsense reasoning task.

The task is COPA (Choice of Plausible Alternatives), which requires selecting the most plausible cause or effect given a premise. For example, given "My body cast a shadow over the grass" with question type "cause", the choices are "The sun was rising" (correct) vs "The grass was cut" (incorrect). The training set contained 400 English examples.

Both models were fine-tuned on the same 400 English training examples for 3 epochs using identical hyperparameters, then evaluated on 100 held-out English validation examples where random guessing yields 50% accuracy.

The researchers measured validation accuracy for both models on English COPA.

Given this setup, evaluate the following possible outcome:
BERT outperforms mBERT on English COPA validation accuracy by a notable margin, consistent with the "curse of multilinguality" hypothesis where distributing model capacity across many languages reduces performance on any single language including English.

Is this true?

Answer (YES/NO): YES